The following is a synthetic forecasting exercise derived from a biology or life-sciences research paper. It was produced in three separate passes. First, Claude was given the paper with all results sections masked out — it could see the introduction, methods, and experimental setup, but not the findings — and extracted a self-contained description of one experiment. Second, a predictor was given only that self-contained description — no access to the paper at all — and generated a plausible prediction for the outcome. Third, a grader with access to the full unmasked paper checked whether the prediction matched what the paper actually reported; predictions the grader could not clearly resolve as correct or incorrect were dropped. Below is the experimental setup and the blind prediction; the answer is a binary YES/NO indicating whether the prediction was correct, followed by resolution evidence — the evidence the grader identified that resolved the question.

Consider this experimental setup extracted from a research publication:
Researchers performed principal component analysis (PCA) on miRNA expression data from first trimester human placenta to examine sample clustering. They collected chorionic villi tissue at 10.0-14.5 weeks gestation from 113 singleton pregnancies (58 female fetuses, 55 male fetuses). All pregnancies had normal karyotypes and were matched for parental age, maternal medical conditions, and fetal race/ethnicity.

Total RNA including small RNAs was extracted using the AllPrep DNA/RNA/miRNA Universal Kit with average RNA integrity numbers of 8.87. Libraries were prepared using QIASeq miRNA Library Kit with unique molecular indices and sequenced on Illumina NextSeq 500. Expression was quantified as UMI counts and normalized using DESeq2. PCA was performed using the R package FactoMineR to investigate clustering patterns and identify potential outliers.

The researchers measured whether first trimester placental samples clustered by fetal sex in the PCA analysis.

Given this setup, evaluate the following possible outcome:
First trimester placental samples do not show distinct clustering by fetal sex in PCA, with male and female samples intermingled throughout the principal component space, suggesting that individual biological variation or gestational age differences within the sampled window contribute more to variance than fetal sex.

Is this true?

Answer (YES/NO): YES